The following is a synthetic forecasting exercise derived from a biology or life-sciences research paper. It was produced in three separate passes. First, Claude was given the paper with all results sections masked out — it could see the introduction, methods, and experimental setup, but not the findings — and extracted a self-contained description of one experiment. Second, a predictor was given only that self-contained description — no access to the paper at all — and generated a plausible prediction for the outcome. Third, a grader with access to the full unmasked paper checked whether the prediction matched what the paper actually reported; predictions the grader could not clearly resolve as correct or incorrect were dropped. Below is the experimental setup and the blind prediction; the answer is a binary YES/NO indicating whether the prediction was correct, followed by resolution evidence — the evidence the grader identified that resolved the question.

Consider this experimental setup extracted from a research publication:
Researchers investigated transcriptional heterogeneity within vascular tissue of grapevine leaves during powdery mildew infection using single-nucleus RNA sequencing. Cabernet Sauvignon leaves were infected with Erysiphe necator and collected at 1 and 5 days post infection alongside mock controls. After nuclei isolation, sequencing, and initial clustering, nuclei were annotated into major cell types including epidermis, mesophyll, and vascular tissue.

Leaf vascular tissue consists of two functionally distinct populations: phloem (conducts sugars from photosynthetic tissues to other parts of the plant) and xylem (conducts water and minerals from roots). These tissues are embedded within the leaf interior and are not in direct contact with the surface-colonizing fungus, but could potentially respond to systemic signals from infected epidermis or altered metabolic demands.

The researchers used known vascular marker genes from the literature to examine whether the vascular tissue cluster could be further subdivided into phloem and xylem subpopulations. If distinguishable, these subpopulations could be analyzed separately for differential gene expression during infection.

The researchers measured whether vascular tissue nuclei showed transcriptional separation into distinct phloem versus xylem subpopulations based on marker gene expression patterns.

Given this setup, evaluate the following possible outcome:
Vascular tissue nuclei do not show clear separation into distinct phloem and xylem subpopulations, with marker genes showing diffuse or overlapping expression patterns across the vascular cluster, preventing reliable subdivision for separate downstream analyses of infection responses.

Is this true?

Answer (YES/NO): NO